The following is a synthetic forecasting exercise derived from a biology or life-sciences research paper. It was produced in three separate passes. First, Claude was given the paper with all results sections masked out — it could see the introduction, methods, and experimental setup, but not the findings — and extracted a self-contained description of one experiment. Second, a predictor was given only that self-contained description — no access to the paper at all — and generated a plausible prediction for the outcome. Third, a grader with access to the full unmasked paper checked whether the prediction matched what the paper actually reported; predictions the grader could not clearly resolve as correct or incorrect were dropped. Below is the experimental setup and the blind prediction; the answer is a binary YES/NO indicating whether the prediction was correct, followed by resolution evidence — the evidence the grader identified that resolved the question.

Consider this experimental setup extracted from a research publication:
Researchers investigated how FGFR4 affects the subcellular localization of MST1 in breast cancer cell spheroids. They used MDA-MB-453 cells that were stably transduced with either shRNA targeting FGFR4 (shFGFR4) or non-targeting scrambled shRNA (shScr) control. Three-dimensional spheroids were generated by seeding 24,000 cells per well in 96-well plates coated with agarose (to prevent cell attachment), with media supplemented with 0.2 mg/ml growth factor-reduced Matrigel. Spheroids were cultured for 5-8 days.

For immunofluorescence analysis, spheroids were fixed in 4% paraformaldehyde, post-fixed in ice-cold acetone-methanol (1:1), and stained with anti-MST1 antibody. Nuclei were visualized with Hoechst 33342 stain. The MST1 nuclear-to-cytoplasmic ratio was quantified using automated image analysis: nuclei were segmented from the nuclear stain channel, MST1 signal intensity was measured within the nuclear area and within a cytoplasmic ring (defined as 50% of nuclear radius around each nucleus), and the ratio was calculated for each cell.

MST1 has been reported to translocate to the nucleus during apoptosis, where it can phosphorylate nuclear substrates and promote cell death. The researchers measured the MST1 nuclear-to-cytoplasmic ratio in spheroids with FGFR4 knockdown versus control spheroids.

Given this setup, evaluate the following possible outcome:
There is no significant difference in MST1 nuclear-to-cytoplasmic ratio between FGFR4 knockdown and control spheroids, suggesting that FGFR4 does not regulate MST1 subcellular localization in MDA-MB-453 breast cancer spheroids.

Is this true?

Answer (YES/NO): NO